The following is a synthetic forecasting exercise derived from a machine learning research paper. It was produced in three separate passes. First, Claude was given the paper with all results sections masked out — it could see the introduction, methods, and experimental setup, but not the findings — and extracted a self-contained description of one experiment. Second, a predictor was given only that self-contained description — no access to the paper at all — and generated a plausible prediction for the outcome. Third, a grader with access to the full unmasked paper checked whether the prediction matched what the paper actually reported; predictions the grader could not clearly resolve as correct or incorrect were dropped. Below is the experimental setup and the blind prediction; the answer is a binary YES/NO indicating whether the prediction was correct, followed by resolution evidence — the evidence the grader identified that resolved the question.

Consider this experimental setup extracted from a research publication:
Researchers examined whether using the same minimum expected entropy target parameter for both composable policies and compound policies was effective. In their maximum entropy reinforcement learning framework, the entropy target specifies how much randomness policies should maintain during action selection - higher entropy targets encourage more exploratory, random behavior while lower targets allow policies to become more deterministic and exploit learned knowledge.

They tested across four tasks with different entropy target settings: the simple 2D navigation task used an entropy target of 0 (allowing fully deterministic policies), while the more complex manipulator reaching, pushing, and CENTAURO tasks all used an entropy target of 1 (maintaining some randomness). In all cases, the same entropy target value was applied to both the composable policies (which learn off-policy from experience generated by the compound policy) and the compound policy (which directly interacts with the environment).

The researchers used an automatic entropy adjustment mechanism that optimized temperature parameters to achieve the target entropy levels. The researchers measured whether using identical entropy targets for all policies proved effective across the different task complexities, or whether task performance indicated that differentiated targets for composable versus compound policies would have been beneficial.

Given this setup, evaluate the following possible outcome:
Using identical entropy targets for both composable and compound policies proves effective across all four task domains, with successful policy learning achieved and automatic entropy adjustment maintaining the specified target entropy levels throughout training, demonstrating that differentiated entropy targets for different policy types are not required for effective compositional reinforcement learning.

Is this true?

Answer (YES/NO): NO